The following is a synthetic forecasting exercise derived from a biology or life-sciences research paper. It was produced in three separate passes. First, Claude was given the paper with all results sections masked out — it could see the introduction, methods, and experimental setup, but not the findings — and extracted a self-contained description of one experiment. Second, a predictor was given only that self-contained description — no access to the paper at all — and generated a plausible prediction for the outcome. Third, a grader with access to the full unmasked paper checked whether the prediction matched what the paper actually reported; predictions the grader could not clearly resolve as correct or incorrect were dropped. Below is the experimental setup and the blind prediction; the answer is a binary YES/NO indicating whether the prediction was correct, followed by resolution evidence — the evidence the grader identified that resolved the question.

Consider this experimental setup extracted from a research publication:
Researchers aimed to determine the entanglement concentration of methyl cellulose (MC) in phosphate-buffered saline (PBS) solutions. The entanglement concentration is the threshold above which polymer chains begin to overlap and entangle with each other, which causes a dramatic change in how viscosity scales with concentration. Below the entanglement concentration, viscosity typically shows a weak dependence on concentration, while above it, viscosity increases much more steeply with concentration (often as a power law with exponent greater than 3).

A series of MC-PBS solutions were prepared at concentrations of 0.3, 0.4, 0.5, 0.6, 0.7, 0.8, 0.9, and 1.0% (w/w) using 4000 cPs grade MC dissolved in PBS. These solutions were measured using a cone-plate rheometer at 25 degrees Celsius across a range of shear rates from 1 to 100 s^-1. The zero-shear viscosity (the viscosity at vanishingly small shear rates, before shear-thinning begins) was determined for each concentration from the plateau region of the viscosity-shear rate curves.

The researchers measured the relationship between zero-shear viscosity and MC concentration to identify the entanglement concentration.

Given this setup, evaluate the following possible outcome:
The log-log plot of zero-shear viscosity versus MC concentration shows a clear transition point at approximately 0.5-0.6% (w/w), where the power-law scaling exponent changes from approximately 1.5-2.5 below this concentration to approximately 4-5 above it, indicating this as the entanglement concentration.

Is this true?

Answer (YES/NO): NO